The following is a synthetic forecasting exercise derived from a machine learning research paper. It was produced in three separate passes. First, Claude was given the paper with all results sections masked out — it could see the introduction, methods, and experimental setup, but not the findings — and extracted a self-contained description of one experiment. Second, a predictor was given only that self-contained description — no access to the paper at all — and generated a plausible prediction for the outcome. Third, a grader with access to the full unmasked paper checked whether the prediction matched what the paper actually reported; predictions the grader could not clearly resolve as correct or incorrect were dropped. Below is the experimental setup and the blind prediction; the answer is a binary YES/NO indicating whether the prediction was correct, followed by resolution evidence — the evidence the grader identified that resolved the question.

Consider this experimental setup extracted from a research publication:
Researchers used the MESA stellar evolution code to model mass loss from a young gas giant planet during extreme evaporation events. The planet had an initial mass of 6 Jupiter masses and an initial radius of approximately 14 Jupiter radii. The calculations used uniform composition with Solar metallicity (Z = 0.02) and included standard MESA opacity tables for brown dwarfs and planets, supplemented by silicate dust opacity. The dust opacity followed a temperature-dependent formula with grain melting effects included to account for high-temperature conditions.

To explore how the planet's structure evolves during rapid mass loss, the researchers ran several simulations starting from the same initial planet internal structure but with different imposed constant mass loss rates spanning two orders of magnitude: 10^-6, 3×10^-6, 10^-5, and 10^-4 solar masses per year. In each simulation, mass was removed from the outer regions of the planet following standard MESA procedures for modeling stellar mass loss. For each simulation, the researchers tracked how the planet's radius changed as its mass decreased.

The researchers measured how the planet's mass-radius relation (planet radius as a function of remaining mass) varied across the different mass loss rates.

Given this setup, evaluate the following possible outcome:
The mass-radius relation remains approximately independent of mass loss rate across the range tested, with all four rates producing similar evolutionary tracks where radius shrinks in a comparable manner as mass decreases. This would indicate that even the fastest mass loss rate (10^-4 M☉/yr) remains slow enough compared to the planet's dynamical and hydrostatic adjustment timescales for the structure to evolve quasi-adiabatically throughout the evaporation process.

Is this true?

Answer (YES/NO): YES